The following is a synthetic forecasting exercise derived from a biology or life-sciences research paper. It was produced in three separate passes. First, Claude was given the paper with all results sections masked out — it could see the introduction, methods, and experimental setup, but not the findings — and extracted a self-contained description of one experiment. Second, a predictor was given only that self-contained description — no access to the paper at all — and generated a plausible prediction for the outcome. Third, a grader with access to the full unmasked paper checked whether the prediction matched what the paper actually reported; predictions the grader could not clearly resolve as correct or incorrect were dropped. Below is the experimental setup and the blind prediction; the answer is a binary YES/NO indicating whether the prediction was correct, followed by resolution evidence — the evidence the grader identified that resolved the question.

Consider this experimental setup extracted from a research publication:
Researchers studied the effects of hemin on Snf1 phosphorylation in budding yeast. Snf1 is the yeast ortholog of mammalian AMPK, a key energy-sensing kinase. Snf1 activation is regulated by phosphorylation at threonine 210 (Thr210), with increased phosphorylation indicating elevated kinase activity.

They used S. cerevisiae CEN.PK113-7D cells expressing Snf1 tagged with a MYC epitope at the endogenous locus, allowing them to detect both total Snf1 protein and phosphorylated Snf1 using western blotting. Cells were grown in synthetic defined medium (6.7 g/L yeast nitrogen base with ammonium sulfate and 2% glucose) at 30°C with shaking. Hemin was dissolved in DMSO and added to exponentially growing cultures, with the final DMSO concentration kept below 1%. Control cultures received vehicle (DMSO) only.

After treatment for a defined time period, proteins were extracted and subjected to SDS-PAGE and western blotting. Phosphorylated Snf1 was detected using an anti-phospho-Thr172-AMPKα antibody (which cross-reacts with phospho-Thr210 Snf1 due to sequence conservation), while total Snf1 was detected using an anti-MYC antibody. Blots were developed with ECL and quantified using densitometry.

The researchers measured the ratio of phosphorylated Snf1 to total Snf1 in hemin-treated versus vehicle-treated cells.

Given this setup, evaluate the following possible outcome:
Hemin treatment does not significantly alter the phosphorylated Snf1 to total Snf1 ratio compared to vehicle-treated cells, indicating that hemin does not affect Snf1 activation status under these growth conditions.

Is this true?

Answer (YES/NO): NO